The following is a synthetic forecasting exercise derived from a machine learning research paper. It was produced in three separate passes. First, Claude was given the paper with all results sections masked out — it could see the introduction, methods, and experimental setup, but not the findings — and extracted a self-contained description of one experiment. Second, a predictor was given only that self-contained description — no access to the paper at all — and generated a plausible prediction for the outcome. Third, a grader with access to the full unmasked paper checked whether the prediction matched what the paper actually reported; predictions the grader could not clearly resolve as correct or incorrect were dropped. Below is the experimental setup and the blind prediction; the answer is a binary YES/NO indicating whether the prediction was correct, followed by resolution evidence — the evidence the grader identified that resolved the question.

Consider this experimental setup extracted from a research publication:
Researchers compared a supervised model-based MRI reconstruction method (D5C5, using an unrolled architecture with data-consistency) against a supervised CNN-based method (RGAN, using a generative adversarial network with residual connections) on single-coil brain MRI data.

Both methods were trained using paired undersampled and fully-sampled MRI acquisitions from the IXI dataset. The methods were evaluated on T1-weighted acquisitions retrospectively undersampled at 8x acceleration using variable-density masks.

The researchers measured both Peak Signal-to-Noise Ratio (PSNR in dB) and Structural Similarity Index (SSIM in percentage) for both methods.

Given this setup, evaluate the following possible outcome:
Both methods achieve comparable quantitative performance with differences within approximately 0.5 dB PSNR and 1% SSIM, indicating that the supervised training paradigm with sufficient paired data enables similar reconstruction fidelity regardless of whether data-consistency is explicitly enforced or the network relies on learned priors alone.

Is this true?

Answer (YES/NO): NO